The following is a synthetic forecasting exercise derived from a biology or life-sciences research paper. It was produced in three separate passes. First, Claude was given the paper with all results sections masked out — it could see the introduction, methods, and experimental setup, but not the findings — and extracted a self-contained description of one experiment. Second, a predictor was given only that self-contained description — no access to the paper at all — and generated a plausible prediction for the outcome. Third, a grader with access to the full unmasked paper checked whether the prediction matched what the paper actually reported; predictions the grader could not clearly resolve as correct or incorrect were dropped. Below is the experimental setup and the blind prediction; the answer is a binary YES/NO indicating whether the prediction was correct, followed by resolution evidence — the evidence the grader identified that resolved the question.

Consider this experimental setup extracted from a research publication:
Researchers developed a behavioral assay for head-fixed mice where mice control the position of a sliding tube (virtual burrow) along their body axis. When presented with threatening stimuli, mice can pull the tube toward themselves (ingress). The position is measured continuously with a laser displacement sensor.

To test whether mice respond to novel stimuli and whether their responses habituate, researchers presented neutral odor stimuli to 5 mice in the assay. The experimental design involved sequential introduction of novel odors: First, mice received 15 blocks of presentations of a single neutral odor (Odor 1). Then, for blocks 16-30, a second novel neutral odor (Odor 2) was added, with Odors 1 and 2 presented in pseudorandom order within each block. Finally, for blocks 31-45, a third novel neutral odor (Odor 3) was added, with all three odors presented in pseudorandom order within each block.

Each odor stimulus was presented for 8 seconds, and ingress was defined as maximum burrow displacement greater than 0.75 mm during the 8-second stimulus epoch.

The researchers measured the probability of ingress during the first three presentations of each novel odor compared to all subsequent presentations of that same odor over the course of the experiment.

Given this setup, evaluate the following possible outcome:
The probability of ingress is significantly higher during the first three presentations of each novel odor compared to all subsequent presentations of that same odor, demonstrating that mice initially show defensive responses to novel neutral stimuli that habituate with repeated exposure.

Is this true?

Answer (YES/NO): YES